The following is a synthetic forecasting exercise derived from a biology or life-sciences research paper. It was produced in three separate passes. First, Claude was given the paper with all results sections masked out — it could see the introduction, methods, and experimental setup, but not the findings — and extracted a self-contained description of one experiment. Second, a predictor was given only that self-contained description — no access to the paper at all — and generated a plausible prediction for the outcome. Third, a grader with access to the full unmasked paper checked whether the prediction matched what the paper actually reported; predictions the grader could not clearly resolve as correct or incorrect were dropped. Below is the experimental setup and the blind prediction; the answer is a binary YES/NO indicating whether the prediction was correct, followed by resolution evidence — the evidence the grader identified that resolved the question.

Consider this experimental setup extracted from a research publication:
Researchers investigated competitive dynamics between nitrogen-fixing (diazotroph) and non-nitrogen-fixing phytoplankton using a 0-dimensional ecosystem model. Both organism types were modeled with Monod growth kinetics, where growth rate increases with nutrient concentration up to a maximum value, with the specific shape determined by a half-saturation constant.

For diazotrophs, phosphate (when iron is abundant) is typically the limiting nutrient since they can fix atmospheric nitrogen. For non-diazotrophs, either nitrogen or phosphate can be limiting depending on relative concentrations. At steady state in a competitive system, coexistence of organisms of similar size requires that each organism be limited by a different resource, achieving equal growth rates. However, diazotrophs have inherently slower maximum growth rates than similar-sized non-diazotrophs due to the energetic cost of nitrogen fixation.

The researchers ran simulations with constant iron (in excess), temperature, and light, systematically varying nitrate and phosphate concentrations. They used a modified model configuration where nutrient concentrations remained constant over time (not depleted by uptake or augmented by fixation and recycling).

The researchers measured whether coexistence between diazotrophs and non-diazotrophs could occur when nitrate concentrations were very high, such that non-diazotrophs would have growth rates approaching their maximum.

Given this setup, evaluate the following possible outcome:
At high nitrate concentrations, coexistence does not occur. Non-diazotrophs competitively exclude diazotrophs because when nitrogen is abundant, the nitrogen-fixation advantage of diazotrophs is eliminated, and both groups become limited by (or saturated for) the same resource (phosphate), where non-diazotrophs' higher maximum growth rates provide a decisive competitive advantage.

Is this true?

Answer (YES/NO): NO